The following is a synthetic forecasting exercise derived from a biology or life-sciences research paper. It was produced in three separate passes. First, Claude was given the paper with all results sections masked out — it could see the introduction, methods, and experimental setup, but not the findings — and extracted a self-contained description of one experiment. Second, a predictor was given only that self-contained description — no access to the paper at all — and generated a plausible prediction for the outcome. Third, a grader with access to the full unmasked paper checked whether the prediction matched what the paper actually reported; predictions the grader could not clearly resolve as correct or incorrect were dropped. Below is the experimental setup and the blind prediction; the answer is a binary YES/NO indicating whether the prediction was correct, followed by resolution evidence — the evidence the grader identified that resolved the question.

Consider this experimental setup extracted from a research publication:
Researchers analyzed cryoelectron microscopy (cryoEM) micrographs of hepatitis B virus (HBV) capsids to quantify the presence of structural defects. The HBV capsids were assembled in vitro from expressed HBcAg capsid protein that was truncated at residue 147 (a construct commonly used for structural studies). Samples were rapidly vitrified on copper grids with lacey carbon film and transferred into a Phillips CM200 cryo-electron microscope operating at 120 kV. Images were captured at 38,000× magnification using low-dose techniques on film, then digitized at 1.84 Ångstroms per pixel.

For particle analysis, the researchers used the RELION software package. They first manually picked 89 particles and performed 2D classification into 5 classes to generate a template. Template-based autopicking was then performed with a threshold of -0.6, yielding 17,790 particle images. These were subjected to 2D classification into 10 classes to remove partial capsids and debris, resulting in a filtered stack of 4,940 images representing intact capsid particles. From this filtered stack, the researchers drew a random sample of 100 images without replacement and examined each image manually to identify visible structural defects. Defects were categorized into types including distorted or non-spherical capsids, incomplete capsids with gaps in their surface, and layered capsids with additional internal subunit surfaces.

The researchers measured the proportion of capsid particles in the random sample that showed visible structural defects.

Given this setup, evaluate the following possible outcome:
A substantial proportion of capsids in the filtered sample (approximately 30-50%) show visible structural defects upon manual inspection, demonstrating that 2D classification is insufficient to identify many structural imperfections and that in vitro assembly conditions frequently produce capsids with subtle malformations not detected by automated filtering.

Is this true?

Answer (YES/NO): NO